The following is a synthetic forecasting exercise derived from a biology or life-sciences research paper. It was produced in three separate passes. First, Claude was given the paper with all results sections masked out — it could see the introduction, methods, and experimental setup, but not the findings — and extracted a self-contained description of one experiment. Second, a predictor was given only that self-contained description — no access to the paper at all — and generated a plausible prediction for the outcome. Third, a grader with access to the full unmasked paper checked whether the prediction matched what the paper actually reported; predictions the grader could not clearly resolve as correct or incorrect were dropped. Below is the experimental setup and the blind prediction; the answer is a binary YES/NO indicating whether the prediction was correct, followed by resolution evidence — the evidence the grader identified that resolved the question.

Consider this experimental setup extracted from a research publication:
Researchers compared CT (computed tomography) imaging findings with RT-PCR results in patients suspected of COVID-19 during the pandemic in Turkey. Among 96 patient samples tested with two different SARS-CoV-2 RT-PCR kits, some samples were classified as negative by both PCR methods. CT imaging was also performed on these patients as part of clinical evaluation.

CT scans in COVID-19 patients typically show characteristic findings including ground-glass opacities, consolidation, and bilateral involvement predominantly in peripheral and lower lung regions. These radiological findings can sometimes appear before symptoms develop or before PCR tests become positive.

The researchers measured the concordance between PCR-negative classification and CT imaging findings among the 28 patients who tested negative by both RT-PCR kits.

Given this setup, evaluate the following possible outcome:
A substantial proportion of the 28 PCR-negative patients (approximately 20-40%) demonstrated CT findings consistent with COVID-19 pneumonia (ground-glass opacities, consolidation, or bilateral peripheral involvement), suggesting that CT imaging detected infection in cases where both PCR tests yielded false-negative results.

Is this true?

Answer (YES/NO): NO